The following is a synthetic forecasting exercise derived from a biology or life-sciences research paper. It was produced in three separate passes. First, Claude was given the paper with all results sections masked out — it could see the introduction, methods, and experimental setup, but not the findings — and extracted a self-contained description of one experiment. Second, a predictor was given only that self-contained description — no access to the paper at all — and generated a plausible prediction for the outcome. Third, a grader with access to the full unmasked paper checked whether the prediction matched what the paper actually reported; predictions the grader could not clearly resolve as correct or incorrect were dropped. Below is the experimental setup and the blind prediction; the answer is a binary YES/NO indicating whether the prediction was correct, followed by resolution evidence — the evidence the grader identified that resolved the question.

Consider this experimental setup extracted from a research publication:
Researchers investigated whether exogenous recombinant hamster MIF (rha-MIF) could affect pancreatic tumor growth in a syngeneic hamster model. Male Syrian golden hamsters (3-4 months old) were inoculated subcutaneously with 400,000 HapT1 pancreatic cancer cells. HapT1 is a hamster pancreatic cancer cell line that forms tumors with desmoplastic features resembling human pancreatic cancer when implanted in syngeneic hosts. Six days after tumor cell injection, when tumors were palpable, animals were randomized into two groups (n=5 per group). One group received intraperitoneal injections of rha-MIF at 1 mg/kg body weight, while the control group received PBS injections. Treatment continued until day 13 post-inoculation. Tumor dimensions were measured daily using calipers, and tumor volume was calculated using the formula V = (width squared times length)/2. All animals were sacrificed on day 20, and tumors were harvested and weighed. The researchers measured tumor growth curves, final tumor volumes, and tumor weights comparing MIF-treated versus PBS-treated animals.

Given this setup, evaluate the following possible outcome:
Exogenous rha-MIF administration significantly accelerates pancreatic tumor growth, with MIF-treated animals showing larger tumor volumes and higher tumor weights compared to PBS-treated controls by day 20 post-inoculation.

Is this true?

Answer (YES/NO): YES